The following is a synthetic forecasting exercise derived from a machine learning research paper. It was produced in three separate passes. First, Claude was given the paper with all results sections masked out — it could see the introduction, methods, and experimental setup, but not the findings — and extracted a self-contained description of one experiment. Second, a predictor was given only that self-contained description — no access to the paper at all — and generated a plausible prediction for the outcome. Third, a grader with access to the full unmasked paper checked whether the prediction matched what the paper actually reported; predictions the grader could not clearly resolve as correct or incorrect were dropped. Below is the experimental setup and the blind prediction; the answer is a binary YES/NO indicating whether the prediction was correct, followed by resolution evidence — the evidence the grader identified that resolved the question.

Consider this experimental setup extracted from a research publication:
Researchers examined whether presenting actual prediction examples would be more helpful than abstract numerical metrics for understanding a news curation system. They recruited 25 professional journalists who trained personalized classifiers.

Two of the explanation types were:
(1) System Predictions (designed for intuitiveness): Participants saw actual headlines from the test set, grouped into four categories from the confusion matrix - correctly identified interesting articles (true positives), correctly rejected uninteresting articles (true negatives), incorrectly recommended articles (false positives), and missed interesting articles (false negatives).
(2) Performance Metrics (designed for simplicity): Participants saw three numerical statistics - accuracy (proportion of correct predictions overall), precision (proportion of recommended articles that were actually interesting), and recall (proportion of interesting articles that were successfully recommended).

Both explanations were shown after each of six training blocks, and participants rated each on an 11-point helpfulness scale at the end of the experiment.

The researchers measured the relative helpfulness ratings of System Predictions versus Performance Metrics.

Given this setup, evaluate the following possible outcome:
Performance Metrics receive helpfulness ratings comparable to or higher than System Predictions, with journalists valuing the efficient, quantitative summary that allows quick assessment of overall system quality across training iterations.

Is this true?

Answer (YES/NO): NO